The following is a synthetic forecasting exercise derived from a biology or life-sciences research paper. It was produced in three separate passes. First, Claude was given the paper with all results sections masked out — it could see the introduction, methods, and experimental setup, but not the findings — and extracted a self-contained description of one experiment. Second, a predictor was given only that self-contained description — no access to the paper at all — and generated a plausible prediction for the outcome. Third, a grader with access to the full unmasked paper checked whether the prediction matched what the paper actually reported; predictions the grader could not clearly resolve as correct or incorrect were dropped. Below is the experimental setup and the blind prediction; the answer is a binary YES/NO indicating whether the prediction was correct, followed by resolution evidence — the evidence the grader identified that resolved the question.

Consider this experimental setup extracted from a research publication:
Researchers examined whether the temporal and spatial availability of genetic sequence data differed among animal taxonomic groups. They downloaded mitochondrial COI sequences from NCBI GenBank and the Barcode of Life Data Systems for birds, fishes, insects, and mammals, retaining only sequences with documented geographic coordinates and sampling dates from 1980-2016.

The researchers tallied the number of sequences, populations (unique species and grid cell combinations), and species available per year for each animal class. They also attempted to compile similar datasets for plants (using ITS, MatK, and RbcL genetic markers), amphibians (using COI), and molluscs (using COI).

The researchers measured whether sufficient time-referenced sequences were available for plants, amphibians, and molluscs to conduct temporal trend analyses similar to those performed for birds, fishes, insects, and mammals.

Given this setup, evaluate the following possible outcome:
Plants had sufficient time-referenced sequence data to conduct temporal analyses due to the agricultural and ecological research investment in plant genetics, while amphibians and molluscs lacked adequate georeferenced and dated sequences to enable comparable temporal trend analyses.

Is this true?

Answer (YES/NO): NO